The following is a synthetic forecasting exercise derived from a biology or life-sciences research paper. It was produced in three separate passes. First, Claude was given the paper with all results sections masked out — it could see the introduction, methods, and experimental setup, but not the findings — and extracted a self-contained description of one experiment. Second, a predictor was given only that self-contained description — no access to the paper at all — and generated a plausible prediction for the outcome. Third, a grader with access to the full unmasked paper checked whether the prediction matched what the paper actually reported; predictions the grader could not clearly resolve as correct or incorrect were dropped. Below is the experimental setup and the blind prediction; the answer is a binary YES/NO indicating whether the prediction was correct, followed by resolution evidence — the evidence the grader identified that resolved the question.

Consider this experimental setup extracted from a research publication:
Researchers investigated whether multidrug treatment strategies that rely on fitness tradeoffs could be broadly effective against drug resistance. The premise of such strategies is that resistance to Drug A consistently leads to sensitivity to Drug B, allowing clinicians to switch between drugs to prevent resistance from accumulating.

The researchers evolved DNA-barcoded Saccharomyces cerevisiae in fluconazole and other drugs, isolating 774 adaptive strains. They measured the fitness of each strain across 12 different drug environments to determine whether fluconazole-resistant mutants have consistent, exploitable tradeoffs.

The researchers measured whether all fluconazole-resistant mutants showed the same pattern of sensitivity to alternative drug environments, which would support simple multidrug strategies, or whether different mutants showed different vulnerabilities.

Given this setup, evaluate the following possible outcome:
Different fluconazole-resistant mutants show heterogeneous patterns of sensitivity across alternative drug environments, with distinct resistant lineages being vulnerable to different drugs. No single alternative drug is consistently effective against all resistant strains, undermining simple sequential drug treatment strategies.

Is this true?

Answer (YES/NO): YES